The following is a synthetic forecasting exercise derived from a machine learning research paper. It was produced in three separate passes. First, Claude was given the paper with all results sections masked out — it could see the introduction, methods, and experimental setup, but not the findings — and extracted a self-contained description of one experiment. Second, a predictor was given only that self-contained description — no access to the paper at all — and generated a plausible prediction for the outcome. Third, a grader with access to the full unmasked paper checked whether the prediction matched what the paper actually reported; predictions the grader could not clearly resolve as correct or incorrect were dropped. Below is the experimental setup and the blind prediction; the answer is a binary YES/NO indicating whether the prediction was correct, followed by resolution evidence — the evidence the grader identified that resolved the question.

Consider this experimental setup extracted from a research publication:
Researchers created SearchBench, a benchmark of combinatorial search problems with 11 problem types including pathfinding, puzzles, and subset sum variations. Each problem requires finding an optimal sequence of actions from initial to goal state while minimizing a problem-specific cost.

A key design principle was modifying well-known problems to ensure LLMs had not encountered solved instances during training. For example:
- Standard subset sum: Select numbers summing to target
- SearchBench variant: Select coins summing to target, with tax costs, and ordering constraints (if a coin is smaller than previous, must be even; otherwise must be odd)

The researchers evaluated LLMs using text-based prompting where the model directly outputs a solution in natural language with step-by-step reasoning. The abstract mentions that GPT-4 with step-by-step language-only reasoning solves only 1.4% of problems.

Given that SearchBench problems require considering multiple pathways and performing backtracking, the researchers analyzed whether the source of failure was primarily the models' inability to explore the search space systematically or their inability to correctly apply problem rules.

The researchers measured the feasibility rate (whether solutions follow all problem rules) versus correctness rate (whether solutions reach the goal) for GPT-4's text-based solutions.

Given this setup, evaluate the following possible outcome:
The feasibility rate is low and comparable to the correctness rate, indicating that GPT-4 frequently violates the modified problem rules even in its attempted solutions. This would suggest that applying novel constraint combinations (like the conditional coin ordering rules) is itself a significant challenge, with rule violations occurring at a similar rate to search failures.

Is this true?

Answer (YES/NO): NO